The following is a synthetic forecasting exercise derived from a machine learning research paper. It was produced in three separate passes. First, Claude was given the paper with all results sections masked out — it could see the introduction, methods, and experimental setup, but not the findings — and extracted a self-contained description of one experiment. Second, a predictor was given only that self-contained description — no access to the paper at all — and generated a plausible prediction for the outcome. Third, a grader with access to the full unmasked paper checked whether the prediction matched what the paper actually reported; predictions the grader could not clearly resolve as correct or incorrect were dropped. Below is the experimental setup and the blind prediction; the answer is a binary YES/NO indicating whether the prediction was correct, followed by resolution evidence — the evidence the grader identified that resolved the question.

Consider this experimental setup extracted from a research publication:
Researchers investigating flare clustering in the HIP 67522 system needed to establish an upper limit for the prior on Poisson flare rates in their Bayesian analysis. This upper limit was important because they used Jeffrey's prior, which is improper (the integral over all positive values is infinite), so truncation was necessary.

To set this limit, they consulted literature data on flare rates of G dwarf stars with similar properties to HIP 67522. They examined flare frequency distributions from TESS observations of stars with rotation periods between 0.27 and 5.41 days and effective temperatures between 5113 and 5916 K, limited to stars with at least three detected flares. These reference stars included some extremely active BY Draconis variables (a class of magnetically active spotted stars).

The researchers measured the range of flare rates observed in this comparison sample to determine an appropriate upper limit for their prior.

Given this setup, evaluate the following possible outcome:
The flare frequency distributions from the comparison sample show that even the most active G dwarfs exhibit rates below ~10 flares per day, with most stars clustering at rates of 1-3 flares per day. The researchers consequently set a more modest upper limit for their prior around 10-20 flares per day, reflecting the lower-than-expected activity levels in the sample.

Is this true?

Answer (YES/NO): NO